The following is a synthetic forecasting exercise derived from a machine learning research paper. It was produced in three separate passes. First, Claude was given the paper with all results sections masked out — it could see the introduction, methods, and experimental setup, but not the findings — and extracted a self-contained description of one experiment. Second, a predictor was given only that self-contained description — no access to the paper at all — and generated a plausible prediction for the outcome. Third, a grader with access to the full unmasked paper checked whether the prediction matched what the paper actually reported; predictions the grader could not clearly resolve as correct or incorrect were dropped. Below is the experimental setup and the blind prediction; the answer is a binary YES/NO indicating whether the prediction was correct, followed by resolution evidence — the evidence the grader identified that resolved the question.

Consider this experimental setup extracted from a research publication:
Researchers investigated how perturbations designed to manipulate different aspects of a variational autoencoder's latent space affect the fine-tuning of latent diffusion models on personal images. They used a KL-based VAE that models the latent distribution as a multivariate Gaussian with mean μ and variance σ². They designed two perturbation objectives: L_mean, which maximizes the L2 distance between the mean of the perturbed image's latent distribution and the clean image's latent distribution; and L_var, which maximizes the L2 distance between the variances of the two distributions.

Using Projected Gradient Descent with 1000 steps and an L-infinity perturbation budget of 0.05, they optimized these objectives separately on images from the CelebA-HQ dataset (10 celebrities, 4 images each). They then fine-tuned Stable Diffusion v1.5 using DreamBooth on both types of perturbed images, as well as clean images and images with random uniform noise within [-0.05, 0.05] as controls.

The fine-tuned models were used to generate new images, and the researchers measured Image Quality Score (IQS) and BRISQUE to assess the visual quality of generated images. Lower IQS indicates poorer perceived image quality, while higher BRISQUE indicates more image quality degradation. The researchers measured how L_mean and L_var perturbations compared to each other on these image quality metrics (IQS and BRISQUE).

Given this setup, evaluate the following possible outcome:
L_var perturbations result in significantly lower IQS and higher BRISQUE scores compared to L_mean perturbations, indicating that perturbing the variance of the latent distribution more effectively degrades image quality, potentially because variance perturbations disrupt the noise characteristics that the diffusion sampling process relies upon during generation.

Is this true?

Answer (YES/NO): NO